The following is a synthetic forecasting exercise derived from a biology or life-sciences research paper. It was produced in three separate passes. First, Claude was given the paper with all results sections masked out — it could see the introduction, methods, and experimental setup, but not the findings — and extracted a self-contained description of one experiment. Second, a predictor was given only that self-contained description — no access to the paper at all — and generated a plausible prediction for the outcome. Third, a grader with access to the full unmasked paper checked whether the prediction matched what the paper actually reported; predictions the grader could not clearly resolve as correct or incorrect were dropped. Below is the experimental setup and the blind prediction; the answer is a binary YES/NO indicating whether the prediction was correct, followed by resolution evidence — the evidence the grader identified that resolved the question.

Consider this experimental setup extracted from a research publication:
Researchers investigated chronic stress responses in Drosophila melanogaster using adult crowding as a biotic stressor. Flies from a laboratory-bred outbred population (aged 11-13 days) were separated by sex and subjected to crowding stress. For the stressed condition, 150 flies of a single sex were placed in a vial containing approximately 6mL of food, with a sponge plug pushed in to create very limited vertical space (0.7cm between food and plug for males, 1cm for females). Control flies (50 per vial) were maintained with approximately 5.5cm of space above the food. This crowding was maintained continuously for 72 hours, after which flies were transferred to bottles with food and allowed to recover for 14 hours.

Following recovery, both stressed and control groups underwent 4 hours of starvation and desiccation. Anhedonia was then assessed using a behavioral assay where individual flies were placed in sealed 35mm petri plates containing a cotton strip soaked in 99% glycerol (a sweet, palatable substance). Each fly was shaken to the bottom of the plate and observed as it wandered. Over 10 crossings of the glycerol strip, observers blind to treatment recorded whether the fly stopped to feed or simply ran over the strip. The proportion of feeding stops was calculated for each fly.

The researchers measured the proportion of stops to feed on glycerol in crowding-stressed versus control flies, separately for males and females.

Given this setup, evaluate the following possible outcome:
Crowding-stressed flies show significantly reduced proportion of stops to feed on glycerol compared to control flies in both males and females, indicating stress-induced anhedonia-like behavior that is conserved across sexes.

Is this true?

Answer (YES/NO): NO